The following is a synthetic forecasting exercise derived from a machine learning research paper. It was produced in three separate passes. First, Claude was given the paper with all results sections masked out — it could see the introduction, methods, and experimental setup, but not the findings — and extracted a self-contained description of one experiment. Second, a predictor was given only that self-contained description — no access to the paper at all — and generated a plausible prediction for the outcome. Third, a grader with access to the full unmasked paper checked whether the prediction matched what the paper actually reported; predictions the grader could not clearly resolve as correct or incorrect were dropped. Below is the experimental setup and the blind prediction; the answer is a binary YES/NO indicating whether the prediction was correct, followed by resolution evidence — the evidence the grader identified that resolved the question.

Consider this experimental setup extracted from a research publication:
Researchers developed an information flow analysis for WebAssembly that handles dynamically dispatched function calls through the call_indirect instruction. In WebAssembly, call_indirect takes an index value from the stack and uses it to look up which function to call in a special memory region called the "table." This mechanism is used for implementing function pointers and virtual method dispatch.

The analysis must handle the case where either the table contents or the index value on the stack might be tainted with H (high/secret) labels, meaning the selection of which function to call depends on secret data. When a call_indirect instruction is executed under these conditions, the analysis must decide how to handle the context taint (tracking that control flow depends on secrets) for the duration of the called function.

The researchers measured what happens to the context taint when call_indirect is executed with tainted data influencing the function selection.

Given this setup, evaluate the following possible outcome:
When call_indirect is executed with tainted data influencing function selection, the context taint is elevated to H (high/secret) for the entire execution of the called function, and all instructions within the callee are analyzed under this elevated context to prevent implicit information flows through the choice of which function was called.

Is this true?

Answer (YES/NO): YES